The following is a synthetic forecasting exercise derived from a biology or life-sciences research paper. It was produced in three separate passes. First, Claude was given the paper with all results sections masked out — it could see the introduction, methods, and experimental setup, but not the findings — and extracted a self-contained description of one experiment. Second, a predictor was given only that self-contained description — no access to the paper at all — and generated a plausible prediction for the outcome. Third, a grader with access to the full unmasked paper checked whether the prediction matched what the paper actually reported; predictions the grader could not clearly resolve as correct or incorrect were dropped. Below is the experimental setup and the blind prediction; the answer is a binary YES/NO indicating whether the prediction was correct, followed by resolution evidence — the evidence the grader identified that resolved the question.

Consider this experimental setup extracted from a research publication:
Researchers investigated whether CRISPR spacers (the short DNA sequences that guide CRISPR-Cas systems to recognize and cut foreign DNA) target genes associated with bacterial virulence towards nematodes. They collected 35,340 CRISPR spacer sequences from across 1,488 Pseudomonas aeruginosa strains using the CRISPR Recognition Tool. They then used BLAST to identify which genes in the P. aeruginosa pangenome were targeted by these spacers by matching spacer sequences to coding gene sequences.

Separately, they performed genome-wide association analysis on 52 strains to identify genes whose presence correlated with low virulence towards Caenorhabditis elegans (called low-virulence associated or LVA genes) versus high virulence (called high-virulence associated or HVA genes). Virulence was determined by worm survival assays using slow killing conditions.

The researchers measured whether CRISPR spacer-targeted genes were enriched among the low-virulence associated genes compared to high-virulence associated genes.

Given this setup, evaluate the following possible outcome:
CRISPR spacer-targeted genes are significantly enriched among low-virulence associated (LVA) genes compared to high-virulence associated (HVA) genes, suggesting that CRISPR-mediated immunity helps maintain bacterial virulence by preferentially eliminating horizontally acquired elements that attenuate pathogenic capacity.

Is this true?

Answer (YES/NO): YES